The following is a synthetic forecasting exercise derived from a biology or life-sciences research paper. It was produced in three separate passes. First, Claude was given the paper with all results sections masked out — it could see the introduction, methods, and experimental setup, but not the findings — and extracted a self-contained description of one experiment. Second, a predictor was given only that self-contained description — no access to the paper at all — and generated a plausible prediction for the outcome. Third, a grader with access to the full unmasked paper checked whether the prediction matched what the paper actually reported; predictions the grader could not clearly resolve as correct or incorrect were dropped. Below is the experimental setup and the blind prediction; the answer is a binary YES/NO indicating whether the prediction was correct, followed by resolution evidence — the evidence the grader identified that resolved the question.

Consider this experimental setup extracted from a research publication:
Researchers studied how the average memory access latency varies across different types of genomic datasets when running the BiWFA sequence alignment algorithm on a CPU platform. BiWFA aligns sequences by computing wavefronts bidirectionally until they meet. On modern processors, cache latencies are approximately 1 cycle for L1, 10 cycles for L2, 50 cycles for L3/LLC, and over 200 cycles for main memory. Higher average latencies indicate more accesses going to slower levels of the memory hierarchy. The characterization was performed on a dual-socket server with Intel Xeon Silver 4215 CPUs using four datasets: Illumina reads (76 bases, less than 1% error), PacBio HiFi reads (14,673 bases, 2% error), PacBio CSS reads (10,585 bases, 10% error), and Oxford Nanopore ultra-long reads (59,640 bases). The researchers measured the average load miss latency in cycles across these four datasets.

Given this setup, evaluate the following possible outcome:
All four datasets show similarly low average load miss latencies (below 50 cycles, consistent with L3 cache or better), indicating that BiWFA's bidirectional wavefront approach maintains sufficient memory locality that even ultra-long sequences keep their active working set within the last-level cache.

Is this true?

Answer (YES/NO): NO